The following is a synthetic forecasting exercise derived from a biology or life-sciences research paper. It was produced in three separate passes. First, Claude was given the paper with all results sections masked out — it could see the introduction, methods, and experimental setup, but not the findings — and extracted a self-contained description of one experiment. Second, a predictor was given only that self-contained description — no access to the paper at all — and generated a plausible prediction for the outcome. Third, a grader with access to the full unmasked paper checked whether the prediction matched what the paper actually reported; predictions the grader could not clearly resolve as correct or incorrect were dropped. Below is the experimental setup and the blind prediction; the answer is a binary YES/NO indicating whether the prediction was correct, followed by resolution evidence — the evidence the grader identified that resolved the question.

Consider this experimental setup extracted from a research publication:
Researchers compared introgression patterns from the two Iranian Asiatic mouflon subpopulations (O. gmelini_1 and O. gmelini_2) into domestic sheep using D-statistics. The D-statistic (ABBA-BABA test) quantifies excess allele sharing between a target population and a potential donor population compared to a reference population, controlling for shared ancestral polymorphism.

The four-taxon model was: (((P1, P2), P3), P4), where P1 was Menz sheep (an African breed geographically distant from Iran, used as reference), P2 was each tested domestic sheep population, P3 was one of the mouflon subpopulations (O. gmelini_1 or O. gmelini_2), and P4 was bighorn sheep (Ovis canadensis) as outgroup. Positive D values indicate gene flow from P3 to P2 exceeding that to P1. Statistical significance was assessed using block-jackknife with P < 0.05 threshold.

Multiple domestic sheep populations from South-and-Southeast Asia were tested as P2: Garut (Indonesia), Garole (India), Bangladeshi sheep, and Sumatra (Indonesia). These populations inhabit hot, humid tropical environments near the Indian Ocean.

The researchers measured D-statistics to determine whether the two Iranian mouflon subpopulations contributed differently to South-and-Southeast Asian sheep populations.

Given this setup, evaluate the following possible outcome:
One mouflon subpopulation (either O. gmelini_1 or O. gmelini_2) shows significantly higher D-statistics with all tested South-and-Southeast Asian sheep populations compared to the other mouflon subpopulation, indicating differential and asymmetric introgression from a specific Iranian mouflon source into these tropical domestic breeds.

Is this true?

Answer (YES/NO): YES